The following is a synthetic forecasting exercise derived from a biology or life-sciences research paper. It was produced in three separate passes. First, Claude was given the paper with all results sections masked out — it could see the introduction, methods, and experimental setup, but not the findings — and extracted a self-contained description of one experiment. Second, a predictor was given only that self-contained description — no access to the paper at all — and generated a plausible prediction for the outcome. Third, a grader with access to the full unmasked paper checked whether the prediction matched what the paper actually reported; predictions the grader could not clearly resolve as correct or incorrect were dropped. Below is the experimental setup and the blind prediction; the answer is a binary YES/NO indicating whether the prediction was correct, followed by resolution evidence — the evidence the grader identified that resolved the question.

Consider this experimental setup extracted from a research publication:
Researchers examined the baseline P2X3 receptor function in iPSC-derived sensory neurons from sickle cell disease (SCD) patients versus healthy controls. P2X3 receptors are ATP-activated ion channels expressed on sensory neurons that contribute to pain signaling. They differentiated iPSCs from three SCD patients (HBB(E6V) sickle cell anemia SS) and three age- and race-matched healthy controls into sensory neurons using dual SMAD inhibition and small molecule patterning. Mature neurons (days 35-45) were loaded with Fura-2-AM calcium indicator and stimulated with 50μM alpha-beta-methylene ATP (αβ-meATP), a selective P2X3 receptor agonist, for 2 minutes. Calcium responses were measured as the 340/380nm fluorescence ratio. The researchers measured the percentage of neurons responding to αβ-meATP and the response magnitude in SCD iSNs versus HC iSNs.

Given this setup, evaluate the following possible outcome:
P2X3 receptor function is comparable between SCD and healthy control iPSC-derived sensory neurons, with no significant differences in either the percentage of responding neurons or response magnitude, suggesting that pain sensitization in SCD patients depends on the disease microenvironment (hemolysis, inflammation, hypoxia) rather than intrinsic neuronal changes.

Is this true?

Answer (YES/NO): YES